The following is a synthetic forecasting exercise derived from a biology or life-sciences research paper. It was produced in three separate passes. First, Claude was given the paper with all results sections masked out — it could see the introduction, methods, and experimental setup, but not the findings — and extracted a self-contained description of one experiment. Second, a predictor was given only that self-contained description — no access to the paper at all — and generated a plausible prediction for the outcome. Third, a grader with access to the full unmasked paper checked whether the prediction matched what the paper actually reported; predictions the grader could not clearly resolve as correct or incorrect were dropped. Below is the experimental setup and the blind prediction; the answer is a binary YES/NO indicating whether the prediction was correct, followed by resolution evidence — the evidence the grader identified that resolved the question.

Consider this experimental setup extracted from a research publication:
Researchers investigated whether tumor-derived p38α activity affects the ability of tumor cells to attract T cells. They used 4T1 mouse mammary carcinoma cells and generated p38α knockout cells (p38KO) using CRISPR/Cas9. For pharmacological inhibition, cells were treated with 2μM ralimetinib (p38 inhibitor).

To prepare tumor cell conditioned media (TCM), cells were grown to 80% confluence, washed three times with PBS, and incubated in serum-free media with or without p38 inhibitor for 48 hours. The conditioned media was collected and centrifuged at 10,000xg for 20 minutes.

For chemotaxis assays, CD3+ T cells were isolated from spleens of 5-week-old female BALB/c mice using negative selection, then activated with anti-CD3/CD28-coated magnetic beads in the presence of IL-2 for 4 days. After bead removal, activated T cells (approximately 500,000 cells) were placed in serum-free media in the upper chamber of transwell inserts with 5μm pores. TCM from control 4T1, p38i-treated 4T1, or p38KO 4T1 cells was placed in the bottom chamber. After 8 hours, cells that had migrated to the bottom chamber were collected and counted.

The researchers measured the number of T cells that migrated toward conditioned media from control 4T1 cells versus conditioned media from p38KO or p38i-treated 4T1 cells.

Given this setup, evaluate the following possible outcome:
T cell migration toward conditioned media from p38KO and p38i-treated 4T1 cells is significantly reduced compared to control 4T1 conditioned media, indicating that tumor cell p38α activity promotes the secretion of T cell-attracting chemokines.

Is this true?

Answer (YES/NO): NO